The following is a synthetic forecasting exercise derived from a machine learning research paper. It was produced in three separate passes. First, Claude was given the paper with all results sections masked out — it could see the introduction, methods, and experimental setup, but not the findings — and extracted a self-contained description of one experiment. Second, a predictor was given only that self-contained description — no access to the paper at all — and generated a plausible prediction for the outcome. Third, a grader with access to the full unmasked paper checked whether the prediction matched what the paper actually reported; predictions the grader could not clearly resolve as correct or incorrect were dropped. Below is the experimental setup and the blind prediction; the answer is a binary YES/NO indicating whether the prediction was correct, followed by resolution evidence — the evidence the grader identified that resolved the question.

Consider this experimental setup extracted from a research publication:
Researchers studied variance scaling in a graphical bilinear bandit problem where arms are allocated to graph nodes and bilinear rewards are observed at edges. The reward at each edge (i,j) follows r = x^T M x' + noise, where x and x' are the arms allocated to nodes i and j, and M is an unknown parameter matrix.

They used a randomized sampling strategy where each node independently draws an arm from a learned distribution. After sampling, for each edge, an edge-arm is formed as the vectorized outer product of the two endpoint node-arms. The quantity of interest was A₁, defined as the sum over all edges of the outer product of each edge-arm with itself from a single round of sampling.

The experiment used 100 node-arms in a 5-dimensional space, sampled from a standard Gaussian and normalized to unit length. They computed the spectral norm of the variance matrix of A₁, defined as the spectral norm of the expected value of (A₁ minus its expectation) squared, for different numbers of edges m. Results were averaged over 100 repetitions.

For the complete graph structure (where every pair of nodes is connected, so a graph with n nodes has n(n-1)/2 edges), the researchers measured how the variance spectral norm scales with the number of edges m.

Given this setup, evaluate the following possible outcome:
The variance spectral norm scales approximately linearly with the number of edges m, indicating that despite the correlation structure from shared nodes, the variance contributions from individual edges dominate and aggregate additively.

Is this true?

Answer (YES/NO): NO